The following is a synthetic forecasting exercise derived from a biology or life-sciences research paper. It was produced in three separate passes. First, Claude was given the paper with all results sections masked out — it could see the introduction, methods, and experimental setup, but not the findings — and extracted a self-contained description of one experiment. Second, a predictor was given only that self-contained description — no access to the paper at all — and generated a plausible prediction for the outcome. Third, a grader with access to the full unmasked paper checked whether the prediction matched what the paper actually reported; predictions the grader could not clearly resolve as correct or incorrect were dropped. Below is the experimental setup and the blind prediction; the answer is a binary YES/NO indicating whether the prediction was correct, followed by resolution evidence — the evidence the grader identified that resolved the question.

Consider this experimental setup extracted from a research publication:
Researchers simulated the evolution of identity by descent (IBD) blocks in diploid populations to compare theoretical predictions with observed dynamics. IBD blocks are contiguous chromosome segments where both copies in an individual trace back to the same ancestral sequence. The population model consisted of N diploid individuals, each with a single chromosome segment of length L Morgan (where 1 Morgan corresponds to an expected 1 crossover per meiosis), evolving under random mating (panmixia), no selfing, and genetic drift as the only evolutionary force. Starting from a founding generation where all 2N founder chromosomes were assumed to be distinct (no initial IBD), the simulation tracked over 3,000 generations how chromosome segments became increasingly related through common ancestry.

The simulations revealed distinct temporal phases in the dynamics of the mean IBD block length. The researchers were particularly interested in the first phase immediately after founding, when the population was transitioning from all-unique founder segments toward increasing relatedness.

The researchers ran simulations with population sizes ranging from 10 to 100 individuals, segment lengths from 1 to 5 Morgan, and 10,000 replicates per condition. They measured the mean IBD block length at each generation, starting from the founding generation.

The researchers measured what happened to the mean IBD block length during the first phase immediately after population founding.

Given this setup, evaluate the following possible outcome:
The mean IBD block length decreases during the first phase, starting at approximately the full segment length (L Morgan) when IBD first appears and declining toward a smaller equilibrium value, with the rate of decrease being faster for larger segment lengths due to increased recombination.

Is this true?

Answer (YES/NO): NO